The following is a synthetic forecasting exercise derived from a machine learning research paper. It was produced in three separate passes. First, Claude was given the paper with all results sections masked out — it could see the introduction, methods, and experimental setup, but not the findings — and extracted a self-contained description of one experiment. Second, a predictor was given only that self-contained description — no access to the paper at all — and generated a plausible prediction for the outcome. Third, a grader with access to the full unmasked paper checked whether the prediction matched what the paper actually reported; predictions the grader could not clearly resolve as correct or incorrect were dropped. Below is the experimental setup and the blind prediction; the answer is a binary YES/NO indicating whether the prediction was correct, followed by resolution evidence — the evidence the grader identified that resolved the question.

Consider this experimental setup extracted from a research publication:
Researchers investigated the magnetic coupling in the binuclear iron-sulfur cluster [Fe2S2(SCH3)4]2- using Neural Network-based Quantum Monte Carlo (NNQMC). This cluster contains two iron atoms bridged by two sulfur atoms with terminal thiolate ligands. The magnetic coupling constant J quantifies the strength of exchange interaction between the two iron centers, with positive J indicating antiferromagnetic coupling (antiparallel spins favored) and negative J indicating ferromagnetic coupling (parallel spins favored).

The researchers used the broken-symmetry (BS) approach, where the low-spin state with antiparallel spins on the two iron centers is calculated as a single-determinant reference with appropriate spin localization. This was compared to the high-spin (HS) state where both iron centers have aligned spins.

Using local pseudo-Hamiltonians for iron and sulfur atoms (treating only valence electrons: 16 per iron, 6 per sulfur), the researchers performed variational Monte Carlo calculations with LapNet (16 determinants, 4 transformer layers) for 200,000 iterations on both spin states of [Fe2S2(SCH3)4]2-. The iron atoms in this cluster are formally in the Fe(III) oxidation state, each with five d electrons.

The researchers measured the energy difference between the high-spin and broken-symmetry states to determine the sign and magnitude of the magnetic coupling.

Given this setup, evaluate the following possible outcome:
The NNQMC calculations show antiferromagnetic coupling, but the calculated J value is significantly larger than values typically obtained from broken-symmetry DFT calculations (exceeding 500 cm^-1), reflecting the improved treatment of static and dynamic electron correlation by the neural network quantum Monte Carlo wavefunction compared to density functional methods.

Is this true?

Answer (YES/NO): NO